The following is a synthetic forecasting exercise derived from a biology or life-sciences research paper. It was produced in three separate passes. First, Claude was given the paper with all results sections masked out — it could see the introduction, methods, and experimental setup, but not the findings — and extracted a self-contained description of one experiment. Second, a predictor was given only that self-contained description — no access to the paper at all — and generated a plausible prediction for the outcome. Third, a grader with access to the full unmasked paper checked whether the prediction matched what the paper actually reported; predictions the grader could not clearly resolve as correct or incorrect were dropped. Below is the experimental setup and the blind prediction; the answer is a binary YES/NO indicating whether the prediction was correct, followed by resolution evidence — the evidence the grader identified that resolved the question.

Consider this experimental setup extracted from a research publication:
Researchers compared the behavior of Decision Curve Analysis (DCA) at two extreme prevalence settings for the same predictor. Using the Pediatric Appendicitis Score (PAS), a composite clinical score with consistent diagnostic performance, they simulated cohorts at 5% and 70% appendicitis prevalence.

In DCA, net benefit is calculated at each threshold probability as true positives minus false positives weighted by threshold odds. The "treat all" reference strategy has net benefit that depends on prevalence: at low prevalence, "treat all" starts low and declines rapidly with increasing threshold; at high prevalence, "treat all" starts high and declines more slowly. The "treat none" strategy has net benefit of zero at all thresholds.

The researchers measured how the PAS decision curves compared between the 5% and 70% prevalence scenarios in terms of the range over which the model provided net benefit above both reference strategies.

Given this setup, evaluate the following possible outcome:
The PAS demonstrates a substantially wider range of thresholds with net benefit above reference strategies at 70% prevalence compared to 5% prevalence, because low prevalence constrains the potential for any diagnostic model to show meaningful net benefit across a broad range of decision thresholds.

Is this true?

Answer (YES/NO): YES